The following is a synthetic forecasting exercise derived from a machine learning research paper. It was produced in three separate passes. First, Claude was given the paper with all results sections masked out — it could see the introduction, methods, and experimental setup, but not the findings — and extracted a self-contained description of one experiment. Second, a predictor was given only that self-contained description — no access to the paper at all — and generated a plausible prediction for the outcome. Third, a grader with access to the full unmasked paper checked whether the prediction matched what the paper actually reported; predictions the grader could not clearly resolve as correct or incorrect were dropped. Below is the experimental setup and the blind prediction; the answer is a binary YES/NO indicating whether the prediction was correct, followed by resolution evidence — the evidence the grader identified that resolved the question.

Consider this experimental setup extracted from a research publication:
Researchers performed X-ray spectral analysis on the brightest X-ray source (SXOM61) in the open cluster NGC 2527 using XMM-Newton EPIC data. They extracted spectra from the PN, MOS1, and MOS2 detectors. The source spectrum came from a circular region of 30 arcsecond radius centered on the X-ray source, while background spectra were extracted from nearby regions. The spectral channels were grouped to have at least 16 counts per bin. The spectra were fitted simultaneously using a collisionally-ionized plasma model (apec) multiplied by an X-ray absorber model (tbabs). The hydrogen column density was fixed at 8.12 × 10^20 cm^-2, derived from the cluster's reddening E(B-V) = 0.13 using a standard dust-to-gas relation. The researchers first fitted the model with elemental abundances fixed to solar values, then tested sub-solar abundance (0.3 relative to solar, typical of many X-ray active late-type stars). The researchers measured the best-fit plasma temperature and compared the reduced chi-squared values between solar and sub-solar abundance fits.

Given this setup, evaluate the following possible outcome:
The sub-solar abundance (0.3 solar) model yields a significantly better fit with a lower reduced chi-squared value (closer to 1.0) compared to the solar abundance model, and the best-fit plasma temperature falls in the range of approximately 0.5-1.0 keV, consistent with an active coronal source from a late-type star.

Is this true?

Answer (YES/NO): NO